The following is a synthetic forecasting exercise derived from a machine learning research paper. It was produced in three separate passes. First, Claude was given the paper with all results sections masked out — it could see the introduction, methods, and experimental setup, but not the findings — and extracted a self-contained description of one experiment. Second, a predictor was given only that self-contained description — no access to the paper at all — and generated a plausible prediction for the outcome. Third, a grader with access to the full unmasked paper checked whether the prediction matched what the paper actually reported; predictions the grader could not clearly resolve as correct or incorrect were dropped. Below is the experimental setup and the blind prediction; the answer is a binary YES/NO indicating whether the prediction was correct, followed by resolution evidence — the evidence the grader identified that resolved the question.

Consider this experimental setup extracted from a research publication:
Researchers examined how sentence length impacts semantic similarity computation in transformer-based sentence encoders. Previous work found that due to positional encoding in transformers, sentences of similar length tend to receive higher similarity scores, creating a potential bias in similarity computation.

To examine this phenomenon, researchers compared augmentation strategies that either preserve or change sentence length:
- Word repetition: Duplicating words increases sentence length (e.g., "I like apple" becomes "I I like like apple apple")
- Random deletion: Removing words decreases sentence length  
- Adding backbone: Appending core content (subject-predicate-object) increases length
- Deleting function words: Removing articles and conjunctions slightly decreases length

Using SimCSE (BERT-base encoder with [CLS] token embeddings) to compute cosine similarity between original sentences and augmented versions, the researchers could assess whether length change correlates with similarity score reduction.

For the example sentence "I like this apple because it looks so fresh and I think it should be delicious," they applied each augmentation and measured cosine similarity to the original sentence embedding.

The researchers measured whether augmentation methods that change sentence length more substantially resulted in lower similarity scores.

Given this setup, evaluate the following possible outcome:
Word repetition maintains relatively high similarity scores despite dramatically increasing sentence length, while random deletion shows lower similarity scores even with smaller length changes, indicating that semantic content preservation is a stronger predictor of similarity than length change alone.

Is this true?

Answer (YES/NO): YES